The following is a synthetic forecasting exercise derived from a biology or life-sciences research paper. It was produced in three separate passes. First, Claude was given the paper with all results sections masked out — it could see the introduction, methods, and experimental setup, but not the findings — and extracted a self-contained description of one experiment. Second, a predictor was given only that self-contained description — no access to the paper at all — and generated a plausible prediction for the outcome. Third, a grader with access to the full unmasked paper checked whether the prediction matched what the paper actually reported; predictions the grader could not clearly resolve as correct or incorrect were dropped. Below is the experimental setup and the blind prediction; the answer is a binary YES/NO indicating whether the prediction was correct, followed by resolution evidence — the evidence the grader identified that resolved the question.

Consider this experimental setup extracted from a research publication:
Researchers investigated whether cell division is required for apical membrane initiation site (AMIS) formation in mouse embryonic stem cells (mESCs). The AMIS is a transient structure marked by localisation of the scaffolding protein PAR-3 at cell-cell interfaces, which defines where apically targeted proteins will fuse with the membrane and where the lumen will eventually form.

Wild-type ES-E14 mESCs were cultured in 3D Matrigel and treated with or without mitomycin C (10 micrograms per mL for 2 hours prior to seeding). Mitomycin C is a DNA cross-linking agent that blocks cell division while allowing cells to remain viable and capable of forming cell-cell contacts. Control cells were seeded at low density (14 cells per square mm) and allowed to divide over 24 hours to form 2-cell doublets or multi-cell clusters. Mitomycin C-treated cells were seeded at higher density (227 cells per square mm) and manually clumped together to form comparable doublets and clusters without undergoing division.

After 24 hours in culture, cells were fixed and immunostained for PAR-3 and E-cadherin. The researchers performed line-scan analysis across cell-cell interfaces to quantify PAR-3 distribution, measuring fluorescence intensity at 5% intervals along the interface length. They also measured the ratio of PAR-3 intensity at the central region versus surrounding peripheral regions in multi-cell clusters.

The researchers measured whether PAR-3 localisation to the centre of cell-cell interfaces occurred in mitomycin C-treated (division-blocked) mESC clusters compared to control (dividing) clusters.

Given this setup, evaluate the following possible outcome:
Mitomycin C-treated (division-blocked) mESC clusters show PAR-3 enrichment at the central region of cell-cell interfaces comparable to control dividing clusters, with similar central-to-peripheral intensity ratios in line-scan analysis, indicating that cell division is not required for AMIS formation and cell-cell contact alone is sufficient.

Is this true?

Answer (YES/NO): YES